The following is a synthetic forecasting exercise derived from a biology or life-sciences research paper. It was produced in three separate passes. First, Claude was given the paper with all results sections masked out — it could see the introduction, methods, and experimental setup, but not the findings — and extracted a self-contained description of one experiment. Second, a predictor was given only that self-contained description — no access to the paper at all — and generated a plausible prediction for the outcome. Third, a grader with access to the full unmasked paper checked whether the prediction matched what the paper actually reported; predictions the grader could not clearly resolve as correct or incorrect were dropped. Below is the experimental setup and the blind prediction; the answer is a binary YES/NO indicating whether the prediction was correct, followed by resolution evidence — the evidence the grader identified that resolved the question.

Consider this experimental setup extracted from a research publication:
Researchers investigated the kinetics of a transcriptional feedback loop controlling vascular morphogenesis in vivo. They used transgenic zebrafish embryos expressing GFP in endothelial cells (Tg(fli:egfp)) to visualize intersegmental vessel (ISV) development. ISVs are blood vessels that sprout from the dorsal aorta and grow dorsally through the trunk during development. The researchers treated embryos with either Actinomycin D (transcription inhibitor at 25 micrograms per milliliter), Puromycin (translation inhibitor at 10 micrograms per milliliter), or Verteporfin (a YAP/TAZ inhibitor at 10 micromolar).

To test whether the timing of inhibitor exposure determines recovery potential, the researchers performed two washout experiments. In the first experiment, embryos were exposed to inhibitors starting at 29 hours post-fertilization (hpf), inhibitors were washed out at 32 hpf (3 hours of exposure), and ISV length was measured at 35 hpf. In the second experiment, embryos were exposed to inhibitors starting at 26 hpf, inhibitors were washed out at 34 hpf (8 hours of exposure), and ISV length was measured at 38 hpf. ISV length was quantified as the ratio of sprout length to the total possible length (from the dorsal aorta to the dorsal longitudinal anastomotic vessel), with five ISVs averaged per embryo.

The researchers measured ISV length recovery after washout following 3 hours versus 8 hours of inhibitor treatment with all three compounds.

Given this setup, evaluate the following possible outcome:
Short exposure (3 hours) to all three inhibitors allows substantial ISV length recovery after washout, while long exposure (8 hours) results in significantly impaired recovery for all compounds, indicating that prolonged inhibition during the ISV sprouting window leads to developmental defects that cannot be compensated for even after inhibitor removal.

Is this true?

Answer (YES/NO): YES